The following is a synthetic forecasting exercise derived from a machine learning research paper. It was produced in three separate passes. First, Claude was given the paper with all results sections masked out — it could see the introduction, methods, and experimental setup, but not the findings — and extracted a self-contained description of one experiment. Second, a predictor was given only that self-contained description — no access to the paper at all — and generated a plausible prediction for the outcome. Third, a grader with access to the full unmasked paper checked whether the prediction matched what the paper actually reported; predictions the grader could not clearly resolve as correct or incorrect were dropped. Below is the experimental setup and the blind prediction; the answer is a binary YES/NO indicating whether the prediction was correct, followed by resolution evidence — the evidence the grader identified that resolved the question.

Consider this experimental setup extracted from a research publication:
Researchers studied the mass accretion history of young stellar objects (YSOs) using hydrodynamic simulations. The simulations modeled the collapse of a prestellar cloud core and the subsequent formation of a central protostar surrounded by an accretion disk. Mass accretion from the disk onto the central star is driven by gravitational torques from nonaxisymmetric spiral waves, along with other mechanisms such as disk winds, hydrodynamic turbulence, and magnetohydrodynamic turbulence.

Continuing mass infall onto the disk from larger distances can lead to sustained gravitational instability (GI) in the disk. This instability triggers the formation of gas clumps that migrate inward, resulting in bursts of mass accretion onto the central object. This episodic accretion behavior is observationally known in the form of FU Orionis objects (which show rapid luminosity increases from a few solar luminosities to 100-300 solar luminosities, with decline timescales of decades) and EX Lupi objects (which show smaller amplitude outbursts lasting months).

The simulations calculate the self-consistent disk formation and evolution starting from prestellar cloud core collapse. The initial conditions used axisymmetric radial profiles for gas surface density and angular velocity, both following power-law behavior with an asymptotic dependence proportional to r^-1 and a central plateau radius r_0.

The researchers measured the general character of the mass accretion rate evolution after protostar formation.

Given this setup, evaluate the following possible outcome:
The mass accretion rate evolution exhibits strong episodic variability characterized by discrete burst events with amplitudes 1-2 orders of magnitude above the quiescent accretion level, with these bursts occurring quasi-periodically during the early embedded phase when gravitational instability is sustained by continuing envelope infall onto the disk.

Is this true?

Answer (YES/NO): NO